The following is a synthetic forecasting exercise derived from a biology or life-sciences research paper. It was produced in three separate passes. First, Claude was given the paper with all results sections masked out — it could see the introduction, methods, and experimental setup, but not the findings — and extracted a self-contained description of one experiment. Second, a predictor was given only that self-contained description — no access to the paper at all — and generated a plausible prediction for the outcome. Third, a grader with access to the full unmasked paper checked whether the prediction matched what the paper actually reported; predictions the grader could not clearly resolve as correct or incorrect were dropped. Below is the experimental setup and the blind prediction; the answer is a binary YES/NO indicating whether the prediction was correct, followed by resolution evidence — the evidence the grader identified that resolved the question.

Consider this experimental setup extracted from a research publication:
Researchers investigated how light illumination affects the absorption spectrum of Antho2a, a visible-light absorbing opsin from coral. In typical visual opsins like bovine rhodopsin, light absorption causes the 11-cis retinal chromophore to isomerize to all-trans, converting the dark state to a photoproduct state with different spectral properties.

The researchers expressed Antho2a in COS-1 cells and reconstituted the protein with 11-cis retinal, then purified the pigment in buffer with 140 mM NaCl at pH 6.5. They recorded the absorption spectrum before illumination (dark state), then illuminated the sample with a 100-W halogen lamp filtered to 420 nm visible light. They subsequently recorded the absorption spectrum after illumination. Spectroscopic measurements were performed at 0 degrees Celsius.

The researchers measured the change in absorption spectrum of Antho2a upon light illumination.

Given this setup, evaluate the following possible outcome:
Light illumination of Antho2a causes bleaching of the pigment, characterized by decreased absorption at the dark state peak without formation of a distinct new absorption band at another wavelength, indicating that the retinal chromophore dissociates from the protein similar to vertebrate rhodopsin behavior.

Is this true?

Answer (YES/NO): NO